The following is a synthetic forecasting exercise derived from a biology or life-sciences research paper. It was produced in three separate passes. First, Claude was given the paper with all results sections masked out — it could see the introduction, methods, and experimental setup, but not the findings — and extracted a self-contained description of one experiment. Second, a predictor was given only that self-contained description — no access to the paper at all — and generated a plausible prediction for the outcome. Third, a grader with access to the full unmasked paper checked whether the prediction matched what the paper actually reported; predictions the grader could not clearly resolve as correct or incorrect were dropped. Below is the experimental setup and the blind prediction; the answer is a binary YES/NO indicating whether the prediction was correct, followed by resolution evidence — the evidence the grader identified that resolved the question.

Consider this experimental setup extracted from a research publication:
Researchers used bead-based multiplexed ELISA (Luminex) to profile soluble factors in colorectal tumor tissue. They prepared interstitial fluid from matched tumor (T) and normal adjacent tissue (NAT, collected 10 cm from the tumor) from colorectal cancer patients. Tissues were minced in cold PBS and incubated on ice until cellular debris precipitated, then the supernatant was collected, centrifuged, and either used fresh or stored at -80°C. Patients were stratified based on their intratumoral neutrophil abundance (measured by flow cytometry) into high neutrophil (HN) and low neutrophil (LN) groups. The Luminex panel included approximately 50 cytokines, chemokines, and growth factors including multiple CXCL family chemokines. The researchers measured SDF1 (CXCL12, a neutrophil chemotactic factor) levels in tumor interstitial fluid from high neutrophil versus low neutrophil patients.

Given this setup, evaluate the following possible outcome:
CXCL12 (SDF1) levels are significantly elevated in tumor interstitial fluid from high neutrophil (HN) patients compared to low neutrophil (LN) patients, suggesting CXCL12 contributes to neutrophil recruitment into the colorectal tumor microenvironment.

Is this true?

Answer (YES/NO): NO